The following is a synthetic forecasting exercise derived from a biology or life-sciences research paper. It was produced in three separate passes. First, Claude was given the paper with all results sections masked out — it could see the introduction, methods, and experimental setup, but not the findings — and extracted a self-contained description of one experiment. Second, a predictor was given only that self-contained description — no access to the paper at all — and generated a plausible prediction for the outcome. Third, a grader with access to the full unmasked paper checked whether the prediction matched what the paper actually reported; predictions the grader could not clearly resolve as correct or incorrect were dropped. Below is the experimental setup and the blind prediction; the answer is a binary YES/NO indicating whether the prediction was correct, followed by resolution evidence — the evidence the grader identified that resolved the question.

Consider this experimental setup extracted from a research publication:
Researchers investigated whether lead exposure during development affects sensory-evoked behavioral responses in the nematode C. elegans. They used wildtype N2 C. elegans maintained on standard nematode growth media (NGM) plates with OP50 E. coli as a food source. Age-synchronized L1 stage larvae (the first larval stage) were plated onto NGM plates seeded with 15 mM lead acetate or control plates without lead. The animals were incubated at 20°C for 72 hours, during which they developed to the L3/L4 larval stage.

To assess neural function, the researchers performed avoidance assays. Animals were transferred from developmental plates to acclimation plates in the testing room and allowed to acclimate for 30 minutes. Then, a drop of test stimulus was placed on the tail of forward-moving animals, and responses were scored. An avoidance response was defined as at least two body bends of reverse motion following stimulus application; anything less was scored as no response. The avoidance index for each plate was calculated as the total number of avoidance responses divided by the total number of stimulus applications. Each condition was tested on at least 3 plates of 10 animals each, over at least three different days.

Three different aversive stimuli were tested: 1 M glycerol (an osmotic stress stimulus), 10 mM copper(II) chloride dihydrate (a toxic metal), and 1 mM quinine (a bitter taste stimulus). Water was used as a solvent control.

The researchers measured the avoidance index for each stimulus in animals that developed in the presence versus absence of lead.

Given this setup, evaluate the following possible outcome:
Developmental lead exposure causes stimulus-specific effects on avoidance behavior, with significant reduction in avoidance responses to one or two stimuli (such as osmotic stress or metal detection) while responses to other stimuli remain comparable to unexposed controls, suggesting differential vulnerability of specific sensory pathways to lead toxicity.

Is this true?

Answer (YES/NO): NO